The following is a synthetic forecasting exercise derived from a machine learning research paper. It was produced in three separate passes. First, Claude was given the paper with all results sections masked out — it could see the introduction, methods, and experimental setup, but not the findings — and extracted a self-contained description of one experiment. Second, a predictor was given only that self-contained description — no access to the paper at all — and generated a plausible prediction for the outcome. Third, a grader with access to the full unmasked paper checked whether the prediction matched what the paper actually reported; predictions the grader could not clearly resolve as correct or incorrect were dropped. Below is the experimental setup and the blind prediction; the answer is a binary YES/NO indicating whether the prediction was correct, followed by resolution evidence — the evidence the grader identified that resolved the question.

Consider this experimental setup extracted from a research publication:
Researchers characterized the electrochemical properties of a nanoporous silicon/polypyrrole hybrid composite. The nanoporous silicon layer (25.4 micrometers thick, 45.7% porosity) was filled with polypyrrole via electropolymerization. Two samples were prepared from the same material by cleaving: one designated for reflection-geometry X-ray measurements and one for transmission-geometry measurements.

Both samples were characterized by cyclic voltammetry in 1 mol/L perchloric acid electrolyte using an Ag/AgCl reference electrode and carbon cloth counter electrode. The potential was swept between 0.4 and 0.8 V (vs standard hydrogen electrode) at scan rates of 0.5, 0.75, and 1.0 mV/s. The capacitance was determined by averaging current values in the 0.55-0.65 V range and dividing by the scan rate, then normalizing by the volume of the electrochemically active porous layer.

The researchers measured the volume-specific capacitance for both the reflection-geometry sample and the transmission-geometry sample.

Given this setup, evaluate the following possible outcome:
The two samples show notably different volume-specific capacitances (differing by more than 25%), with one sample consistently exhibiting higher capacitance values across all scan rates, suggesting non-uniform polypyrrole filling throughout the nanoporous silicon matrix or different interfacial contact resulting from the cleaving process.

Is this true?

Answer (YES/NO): NO